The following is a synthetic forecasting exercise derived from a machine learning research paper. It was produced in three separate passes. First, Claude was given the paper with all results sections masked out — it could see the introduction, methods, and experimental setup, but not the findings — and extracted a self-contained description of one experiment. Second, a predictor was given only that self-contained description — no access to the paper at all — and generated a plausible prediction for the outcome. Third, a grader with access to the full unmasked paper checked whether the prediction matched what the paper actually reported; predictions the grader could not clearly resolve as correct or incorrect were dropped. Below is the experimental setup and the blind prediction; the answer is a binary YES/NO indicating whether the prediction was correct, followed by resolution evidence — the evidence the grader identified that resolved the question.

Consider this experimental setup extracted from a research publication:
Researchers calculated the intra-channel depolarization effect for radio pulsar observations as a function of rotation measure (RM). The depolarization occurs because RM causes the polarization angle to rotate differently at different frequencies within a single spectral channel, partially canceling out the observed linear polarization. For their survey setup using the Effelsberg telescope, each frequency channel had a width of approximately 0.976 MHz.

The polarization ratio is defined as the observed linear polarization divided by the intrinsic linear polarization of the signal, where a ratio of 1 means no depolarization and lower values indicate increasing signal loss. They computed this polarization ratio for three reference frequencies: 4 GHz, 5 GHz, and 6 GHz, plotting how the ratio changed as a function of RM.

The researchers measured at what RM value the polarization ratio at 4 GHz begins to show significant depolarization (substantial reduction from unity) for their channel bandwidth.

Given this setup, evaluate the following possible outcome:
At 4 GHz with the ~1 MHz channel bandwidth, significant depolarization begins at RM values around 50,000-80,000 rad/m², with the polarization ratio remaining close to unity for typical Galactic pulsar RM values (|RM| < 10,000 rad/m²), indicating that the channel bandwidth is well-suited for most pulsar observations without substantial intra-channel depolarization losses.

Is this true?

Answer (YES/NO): NO